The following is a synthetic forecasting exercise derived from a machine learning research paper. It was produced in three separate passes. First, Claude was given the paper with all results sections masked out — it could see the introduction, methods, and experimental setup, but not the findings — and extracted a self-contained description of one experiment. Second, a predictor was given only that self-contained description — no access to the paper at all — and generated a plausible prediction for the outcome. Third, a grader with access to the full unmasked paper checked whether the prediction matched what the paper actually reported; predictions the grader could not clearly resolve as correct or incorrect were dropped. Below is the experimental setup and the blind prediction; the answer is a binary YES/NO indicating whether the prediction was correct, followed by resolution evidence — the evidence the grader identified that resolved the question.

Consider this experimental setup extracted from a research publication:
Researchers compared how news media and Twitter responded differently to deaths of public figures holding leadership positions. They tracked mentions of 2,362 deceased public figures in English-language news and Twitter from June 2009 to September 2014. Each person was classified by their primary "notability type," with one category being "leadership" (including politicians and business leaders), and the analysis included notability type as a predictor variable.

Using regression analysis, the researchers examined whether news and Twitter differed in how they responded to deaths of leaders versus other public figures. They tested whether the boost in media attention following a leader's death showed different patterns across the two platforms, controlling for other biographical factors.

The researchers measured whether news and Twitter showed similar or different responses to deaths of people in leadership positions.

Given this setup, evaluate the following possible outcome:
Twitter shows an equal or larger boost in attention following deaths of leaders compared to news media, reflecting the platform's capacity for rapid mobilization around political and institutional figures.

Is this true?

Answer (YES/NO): NO